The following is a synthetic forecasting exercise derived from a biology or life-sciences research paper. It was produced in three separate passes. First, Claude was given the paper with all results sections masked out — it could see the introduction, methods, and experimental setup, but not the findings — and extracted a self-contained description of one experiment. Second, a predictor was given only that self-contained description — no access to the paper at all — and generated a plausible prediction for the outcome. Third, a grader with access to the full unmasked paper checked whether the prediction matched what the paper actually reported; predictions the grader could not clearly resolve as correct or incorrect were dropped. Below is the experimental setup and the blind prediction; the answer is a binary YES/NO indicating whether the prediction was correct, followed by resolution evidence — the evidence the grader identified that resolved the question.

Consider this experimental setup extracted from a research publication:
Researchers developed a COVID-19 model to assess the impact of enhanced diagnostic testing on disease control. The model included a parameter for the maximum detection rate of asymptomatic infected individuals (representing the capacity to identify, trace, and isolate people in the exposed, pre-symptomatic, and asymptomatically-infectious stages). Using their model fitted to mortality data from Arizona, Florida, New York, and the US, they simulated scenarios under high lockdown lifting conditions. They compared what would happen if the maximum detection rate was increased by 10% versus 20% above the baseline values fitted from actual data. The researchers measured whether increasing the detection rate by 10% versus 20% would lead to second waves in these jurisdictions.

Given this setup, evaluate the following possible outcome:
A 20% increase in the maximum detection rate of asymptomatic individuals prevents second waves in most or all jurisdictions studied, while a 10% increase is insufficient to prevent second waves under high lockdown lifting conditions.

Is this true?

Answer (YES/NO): NO